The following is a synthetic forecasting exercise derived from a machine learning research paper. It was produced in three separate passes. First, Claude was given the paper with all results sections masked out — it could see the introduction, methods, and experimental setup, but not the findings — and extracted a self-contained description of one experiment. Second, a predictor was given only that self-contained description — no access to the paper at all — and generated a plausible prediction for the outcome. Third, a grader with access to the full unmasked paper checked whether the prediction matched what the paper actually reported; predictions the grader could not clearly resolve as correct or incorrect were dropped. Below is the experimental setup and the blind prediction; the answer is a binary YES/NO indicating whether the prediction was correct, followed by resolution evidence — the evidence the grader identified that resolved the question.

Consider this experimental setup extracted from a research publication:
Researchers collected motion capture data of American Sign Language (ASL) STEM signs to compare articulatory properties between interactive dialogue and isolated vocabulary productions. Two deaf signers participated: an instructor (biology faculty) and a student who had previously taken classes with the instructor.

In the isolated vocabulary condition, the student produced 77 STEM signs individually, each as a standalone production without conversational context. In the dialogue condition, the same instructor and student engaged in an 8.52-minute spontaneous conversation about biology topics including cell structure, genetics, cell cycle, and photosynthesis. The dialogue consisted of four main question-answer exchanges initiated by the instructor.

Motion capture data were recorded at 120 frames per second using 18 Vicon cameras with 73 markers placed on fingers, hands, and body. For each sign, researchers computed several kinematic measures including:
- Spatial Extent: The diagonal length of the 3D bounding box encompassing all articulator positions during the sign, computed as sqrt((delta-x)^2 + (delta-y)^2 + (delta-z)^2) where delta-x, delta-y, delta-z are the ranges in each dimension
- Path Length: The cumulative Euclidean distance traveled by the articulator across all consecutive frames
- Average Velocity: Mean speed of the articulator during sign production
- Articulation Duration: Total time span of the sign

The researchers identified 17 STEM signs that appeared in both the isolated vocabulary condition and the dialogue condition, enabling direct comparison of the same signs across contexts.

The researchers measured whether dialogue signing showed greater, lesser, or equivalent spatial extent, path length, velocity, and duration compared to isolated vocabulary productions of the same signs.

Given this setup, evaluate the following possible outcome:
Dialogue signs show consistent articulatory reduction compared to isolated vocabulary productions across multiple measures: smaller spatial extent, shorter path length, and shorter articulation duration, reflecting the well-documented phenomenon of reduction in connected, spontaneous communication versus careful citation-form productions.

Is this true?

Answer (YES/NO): NO